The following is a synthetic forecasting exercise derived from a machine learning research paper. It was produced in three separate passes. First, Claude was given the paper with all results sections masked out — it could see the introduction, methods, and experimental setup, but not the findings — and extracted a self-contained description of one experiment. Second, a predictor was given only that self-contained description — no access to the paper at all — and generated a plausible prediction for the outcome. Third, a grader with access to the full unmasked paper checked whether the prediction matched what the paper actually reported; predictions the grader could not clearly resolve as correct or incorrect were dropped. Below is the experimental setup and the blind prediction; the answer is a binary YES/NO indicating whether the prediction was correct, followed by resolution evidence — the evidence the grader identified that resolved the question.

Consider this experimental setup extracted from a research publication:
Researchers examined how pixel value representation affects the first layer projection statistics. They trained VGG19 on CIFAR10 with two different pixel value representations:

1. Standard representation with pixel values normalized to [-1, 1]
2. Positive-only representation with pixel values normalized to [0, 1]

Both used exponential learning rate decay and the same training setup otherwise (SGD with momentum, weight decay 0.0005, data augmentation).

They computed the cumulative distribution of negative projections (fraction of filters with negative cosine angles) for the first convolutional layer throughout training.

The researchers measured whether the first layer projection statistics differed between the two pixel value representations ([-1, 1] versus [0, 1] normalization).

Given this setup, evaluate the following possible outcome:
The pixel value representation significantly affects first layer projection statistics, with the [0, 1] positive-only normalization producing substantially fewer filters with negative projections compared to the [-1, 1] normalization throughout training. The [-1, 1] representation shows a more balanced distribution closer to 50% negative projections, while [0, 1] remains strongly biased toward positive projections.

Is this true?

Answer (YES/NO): NO